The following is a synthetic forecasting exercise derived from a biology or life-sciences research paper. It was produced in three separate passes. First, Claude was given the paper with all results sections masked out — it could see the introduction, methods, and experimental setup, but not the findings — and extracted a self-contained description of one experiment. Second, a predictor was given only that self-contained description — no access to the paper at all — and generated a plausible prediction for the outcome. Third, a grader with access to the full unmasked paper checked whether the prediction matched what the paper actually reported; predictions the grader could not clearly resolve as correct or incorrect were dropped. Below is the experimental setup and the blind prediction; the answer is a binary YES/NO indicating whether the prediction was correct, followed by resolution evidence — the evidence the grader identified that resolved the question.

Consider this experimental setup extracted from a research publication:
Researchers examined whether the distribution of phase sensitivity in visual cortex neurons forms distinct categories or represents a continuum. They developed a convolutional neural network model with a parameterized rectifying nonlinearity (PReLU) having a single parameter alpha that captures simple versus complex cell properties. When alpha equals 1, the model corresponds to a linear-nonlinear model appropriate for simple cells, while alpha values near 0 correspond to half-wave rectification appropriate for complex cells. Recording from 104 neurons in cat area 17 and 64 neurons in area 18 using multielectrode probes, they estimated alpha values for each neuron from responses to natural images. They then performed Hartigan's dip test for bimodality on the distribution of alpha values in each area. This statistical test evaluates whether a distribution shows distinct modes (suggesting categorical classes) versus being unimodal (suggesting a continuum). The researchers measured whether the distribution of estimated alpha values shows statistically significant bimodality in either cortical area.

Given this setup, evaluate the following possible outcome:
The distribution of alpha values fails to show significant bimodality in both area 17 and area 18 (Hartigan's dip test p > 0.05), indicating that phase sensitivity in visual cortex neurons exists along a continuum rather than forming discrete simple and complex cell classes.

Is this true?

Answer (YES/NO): YES